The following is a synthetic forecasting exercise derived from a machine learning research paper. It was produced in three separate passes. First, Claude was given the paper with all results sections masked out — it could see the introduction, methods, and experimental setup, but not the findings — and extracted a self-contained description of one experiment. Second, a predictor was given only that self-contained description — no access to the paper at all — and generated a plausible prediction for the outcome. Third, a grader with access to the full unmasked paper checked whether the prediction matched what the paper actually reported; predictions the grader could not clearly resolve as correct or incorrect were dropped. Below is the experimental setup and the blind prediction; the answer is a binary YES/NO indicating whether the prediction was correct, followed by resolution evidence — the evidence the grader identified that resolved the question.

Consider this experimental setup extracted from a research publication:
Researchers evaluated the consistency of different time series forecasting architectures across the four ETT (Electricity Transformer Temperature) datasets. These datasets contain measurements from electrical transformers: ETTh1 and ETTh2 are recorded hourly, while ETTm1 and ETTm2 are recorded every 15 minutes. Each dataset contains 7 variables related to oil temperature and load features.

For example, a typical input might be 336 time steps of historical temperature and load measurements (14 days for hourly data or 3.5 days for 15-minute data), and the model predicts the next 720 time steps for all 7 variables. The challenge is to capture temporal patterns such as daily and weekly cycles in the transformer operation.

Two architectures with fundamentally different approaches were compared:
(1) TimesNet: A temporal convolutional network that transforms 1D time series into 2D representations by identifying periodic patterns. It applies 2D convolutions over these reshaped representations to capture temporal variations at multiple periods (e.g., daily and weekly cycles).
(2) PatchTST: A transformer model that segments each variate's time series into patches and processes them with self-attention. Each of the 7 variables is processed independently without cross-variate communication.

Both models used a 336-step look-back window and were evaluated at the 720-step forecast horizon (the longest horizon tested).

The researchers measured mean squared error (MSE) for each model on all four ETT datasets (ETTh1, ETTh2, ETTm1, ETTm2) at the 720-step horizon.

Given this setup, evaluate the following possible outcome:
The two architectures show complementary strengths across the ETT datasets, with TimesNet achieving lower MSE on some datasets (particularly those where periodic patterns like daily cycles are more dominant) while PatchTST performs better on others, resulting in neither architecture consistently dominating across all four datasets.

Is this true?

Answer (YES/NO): NO